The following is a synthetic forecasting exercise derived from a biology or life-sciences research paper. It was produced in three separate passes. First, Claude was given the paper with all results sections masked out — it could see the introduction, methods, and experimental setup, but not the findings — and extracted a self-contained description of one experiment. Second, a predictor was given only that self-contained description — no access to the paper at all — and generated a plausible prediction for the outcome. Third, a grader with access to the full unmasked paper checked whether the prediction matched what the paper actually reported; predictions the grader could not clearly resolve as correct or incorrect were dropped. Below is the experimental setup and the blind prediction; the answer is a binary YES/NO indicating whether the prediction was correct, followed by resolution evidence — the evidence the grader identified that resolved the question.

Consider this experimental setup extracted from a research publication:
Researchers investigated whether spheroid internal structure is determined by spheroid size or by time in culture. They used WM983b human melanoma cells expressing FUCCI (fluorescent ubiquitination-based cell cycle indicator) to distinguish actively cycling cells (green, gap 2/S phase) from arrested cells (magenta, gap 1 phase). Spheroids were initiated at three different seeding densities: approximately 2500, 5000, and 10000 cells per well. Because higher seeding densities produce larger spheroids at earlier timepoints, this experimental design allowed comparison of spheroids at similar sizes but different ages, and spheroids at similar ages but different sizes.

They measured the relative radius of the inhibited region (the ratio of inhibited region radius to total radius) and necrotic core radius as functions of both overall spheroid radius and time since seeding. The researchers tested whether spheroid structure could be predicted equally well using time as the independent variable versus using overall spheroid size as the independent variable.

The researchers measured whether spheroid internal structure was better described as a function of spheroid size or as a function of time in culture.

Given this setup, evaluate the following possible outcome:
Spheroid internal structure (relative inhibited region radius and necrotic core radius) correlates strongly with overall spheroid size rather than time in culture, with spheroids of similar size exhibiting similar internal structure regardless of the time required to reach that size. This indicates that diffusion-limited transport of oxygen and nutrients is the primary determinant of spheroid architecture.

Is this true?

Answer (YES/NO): YES